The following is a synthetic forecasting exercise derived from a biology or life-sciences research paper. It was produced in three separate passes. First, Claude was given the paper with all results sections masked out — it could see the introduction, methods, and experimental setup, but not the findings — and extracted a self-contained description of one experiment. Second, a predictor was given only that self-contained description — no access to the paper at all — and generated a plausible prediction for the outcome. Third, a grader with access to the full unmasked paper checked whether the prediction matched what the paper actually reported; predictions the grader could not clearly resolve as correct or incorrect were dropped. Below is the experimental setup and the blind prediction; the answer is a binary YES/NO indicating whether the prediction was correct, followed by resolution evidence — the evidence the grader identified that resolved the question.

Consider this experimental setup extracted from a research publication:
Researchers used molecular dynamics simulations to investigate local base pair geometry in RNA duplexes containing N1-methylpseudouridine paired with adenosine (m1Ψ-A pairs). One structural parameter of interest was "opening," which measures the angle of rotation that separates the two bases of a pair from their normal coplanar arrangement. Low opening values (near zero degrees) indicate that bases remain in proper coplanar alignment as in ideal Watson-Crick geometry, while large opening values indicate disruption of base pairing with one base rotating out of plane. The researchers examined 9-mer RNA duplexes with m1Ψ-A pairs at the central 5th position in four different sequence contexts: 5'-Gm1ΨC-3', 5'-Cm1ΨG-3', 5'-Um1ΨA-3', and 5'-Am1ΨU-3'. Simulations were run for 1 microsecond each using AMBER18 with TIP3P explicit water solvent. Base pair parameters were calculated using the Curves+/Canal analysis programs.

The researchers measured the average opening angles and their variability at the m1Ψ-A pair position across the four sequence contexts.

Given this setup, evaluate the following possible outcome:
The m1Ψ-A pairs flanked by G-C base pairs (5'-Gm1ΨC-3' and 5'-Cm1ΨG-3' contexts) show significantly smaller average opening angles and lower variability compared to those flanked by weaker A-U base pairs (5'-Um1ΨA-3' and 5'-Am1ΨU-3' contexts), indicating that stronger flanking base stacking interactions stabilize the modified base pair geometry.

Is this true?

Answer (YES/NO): NO